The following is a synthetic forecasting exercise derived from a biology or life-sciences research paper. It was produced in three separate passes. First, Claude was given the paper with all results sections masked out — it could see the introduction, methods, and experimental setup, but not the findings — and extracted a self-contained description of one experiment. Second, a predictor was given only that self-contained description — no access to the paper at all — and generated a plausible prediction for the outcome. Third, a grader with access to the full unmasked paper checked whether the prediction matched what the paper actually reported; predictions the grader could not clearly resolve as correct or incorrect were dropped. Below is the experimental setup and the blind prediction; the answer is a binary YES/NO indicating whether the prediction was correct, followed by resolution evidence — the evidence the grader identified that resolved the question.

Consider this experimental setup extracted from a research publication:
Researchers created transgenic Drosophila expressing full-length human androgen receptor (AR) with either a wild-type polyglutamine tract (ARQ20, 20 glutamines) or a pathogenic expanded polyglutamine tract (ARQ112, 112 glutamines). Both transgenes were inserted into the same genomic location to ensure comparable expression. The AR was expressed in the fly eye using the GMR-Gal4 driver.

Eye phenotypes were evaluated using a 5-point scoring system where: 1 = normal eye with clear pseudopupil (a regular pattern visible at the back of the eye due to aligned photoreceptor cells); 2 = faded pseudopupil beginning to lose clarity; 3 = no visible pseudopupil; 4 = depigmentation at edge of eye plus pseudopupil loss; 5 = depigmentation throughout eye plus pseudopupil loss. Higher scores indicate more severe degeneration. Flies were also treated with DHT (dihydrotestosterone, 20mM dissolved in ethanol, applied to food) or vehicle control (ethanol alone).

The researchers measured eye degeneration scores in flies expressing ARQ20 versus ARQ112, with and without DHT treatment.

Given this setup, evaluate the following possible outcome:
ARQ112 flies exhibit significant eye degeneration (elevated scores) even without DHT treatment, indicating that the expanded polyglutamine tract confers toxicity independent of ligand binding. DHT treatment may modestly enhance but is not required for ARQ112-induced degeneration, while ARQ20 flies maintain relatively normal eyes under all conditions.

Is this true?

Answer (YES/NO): YES